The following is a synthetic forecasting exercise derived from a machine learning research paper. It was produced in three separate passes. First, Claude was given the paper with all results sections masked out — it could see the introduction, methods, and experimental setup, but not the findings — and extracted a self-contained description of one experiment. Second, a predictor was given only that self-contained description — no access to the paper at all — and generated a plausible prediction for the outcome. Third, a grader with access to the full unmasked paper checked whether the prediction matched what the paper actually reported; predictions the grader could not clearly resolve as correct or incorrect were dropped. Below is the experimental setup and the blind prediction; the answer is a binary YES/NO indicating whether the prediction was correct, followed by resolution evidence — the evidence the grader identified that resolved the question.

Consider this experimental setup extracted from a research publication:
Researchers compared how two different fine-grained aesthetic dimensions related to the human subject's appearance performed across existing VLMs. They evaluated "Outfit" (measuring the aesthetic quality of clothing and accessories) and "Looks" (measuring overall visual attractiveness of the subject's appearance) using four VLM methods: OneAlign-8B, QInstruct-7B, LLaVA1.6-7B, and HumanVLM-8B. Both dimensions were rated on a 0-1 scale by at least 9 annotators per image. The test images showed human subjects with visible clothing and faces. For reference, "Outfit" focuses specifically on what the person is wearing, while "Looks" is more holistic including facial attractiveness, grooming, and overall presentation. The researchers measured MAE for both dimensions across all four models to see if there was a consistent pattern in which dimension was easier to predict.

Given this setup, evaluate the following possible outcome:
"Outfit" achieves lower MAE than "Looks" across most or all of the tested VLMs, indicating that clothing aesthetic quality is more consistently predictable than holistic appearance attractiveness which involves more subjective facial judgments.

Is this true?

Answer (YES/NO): YES